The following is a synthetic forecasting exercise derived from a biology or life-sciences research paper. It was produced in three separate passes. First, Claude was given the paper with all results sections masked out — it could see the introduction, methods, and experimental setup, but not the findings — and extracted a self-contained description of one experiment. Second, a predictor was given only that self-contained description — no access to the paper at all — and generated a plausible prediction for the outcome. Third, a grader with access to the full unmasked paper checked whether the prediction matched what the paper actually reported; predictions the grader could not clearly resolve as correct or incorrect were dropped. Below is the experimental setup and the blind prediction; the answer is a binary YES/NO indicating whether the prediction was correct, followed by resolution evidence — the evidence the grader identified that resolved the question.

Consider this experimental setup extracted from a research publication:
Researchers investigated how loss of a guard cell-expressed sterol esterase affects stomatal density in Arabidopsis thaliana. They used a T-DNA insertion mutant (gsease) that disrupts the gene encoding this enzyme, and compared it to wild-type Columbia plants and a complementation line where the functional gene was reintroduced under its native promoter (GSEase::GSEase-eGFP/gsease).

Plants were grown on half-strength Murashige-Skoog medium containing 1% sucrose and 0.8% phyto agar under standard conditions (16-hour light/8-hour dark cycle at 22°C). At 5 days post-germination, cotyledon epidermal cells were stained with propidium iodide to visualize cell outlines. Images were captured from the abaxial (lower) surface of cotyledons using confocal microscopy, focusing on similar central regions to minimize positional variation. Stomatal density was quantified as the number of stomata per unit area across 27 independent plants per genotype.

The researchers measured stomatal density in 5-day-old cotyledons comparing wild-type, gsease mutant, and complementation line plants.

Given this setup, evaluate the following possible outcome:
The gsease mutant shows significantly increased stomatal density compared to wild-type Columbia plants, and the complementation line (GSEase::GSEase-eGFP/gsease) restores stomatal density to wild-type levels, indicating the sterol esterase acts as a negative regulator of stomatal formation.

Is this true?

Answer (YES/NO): YES